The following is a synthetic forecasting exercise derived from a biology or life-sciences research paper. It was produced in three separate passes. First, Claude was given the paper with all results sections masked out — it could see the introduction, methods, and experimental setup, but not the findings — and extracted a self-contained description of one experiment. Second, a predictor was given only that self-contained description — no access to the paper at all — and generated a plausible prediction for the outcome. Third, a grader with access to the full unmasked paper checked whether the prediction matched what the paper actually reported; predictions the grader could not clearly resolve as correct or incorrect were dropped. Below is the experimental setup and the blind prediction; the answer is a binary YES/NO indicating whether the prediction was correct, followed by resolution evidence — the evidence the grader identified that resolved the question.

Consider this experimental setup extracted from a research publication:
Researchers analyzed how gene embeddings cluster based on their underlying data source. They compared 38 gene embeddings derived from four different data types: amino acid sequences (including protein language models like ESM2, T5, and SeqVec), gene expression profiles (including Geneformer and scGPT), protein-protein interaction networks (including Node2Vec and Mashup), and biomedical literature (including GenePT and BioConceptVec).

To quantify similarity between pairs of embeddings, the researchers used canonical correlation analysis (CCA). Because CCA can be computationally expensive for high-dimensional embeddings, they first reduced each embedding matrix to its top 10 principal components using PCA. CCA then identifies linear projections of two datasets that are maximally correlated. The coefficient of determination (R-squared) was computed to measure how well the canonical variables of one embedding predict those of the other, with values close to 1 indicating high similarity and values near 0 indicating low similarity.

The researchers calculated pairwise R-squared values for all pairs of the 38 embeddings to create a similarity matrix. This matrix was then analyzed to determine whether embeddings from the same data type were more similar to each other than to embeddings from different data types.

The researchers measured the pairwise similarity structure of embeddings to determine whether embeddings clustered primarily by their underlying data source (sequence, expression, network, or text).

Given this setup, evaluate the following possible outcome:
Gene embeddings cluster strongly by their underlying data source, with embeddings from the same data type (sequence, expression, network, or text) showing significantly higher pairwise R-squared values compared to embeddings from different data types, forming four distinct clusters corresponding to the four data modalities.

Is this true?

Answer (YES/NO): NO